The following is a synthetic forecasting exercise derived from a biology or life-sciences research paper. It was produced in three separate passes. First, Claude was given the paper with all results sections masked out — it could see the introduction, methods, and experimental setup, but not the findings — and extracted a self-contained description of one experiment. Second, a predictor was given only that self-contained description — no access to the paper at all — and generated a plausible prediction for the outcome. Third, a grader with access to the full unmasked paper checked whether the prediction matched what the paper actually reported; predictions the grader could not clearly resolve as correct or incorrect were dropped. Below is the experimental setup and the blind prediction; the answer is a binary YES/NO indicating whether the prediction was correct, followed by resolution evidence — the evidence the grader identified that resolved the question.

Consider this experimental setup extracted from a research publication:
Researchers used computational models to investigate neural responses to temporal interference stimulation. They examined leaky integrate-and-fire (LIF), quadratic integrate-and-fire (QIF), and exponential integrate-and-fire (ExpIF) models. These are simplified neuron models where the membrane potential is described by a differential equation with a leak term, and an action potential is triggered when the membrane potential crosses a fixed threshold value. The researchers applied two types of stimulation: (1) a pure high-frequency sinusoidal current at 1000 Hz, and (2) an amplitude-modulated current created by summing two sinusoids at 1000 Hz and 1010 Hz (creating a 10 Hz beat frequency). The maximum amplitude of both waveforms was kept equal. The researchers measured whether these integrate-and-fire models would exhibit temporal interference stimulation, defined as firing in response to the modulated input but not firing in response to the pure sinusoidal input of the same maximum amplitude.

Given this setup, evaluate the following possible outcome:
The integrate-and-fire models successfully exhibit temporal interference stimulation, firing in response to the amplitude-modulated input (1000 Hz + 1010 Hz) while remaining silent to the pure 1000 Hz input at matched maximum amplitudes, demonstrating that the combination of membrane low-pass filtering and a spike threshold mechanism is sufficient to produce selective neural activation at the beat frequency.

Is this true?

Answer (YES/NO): NO